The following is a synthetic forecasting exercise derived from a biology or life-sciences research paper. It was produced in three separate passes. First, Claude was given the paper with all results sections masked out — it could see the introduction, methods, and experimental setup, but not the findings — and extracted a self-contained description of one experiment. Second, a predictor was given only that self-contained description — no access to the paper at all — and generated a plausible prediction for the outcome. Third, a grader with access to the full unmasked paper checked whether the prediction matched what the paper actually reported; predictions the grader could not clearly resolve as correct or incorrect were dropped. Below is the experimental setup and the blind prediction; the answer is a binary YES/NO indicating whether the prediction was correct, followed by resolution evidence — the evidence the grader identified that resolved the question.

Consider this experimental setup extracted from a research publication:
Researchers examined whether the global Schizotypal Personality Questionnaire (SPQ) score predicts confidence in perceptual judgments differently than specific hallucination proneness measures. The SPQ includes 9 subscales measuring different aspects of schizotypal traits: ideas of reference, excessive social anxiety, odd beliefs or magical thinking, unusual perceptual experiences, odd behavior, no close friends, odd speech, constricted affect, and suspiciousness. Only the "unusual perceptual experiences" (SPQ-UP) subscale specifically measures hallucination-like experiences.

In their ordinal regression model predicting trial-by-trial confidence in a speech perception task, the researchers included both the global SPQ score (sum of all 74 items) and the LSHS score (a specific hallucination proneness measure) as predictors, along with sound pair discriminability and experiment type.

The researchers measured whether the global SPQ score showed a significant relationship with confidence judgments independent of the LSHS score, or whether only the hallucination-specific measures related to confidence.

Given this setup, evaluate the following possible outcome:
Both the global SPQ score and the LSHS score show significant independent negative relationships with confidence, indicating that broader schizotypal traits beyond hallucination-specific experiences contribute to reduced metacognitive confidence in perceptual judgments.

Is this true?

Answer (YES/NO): NO